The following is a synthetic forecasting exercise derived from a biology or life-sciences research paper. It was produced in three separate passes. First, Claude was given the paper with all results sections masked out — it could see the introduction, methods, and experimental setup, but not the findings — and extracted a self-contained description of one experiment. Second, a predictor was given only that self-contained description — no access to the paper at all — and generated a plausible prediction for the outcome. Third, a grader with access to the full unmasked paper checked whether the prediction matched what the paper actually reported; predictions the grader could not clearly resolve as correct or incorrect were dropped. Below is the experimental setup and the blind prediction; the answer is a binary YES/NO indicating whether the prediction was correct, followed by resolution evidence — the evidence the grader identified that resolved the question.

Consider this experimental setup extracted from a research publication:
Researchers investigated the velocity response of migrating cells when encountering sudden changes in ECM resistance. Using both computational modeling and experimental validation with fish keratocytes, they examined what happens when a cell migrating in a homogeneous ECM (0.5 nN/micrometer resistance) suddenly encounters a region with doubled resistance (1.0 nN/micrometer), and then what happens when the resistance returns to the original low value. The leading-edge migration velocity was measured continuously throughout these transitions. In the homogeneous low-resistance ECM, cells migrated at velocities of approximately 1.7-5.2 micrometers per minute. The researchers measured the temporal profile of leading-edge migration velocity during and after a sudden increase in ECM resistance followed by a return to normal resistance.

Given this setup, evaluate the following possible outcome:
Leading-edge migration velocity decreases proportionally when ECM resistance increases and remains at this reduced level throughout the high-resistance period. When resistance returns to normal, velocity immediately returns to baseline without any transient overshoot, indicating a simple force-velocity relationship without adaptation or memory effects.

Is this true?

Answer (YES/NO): NO